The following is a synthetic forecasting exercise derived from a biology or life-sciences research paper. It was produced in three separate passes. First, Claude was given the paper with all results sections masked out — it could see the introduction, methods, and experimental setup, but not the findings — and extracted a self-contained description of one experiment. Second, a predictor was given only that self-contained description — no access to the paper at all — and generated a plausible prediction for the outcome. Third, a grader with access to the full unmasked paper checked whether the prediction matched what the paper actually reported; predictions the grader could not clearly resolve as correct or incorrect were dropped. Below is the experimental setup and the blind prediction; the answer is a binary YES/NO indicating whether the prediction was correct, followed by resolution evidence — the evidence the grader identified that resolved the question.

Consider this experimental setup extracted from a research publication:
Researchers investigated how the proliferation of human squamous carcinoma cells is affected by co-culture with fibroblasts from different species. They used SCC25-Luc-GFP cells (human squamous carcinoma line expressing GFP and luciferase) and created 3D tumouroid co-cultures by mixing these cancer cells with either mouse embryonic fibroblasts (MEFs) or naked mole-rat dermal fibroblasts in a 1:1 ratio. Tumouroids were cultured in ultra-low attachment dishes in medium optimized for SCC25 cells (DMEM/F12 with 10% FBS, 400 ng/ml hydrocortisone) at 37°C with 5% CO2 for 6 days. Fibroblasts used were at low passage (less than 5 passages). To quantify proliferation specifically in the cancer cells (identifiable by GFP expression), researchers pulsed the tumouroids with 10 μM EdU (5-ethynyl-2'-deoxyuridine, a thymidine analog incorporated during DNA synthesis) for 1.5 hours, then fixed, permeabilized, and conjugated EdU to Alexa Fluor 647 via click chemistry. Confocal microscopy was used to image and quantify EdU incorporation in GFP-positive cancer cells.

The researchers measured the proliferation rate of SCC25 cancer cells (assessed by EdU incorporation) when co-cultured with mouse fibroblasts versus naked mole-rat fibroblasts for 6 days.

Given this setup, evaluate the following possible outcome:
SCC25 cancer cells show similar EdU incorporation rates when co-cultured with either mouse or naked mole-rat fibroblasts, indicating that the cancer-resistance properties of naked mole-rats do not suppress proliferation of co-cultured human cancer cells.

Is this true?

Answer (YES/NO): NO